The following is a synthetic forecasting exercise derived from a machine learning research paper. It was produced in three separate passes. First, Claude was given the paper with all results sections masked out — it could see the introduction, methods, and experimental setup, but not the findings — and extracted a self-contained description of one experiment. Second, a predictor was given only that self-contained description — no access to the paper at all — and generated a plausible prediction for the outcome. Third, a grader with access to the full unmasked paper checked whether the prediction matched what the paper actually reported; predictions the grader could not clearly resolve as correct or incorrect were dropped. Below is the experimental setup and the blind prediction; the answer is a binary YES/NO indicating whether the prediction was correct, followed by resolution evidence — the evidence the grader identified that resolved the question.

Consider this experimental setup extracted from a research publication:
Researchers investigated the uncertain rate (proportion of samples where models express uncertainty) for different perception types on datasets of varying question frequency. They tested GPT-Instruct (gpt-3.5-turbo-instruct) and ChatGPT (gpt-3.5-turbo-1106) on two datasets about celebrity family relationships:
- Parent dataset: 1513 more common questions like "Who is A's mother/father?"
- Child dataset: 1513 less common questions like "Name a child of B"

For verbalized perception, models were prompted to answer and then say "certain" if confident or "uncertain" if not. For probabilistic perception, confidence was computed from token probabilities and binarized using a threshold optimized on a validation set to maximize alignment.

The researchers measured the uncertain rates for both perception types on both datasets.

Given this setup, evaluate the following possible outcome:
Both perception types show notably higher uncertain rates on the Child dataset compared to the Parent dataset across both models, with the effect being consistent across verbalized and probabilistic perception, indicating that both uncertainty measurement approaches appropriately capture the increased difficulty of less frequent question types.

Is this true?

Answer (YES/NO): NO